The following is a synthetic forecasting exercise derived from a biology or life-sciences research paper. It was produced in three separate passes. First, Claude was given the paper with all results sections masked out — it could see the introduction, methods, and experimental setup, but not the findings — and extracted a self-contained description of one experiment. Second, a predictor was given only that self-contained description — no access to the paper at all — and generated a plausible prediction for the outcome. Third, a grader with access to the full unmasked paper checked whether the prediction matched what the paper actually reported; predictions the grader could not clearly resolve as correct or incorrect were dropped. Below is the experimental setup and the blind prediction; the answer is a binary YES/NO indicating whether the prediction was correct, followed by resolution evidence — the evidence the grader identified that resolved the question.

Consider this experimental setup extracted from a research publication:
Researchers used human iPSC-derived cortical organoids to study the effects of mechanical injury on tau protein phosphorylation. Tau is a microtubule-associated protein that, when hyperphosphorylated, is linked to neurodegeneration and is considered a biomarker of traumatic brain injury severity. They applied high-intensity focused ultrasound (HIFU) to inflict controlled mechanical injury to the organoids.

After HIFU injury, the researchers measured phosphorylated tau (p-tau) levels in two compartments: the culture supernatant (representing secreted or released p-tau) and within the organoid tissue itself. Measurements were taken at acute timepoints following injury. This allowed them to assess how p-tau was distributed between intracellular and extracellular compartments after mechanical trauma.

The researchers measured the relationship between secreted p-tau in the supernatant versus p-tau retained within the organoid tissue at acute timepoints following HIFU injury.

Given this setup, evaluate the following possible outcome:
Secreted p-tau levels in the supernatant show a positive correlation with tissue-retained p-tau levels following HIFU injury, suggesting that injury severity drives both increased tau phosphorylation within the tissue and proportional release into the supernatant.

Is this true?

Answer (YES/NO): NO